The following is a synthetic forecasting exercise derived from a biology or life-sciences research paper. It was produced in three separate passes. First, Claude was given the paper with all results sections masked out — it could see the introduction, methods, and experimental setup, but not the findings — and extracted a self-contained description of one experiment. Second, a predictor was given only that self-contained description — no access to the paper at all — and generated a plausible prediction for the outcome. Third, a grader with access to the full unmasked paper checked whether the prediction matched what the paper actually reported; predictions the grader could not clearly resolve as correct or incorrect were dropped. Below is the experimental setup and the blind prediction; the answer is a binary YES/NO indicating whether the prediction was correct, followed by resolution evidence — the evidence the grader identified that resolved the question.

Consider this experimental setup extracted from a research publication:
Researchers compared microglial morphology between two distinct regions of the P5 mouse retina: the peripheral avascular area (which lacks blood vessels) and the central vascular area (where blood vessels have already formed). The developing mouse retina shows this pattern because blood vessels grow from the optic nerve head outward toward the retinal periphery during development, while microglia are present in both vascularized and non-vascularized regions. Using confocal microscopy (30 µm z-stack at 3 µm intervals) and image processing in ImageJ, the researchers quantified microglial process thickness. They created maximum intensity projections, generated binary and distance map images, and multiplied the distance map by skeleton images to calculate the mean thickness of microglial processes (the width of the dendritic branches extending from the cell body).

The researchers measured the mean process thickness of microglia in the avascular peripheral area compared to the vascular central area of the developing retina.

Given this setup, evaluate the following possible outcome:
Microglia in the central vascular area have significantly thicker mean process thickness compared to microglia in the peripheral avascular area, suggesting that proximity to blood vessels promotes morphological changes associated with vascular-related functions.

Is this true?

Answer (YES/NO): NO